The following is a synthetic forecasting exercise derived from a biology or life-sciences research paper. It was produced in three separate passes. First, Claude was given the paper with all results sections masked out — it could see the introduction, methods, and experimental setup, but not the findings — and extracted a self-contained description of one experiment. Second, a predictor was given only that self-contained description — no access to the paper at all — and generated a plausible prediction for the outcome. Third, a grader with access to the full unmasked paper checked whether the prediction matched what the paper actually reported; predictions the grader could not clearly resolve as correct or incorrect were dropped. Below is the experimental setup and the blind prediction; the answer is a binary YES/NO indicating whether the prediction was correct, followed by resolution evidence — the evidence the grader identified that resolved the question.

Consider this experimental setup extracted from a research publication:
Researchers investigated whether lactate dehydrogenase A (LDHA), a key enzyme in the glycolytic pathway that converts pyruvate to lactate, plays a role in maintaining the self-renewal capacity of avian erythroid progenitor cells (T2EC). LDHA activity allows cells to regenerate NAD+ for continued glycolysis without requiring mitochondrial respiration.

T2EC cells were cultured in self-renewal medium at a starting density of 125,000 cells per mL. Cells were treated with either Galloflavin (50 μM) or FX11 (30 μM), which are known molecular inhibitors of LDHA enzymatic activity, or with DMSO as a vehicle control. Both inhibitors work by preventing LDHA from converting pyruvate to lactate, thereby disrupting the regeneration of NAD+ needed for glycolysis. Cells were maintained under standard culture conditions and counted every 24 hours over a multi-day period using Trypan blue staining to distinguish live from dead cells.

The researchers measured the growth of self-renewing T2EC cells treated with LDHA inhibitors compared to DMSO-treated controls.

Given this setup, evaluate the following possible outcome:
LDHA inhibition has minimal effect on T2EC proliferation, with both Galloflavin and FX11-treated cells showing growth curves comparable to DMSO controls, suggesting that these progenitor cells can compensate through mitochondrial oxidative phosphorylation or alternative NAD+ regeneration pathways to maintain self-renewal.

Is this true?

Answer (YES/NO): NO